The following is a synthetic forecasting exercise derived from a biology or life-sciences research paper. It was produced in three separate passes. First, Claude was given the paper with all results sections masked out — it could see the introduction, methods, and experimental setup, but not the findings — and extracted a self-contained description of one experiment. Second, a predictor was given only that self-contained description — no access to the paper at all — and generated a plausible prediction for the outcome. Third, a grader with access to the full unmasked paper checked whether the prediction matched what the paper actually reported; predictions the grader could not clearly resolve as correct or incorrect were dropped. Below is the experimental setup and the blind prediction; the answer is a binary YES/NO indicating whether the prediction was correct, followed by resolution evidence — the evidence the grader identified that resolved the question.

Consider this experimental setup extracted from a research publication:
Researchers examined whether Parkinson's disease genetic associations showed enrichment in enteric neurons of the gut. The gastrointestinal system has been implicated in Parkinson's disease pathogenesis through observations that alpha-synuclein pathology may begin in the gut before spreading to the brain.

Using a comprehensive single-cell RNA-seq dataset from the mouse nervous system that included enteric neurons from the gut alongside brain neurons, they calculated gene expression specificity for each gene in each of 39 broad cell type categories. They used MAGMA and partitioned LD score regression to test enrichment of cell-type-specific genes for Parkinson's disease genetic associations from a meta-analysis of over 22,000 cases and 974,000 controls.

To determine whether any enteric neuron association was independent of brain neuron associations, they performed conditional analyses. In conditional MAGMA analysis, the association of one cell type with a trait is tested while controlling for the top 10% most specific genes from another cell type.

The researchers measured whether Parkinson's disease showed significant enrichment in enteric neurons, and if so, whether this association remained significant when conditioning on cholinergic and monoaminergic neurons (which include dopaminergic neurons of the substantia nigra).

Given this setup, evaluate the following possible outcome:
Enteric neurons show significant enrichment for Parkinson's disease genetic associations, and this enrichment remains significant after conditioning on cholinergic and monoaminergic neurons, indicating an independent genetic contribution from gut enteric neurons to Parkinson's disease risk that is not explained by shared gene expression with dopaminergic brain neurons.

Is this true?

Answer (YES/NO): YES